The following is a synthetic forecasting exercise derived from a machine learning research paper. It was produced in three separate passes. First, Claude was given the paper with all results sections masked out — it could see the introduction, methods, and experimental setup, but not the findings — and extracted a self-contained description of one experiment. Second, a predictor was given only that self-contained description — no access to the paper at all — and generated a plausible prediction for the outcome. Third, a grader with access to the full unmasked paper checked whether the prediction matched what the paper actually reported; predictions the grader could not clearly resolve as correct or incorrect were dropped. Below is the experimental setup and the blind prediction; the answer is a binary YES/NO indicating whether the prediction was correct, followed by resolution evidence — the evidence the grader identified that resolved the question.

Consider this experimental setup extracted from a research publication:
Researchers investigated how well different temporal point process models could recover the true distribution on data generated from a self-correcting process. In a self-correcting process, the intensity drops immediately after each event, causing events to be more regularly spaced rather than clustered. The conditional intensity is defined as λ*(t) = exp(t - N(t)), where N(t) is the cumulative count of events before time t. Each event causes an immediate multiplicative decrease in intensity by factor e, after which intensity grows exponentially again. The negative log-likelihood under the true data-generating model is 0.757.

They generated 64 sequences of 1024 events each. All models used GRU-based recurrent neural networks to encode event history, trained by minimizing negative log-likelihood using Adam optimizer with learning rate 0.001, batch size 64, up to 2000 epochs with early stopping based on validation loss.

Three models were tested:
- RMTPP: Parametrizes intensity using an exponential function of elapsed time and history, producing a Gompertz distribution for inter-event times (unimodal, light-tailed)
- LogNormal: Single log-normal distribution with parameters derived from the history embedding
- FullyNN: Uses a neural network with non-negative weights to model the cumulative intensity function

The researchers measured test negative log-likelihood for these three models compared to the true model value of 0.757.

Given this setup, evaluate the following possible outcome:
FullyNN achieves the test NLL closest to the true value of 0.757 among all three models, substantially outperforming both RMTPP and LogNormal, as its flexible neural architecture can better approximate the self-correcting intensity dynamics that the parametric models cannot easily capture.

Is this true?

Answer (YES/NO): NO